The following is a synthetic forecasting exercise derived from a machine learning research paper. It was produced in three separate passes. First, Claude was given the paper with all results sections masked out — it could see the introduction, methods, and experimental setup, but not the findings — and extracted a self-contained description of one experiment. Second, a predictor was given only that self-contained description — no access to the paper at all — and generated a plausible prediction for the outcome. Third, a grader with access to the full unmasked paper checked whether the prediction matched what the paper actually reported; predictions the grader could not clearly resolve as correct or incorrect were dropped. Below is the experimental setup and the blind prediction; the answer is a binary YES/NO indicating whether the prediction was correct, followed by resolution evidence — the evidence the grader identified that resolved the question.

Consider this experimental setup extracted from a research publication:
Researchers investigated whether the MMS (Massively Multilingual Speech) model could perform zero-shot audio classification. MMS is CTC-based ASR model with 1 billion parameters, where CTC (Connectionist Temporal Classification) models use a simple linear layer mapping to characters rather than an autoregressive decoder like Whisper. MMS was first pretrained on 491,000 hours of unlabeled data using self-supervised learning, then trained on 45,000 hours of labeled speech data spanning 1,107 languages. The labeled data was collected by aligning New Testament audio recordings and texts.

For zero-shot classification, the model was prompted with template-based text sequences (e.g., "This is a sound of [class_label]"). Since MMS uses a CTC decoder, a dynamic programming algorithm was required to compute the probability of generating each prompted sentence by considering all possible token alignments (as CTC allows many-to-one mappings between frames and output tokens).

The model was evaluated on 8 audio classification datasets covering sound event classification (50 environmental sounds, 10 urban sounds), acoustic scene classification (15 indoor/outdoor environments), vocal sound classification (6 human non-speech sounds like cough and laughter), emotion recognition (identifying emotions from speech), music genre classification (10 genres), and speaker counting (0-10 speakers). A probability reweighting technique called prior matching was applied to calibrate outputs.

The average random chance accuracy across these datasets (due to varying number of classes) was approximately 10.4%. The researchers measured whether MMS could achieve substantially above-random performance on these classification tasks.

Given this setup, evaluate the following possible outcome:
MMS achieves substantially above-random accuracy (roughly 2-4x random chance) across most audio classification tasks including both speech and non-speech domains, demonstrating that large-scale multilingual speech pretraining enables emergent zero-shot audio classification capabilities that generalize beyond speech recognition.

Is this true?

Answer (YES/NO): NO